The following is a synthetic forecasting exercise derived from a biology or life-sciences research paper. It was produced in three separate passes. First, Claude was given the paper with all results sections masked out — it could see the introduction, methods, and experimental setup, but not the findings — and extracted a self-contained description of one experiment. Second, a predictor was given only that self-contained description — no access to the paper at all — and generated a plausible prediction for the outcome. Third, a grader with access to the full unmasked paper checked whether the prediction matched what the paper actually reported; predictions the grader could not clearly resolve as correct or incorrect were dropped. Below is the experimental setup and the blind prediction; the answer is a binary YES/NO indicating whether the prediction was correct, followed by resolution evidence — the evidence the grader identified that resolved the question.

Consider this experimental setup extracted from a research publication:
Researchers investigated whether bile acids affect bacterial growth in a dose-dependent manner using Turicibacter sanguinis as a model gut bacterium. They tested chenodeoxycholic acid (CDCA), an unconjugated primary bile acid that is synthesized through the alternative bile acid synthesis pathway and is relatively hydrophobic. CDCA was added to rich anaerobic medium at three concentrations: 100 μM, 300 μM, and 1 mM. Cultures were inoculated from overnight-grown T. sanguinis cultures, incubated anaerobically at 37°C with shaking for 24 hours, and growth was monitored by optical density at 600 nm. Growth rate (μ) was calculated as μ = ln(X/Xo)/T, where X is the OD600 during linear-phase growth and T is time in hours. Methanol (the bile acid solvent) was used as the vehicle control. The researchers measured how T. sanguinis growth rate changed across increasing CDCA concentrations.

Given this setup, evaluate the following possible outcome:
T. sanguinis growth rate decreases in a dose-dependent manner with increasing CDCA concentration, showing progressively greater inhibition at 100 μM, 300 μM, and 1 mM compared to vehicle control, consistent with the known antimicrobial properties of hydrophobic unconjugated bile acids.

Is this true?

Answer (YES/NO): NO